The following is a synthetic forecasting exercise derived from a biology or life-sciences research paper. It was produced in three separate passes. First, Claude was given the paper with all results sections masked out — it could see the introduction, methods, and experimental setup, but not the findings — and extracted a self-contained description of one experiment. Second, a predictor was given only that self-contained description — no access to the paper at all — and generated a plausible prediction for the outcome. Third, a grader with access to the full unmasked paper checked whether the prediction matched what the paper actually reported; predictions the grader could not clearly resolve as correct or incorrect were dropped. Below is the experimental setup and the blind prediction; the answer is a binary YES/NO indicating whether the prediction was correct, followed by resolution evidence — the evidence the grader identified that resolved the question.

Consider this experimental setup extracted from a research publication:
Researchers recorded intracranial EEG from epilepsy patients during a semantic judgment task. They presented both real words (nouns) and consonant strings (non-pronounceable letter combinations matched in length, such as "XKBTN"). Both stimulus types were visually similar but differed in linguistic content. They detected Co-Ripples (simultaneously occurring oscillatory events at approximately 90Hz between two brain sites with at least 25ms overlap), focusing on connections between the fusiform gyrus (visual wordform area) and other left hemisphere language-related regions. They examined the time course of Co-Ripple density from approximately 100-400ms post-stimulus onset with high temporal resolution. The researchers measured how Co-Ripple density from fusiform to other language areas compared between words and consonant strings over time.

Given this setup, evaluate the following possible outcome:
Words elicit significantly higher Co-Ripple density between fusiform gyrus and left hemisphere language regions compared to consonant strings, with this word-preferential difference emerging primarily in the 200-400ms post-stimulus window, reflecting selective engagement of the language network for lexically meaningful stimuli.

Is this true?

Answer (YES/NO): YES